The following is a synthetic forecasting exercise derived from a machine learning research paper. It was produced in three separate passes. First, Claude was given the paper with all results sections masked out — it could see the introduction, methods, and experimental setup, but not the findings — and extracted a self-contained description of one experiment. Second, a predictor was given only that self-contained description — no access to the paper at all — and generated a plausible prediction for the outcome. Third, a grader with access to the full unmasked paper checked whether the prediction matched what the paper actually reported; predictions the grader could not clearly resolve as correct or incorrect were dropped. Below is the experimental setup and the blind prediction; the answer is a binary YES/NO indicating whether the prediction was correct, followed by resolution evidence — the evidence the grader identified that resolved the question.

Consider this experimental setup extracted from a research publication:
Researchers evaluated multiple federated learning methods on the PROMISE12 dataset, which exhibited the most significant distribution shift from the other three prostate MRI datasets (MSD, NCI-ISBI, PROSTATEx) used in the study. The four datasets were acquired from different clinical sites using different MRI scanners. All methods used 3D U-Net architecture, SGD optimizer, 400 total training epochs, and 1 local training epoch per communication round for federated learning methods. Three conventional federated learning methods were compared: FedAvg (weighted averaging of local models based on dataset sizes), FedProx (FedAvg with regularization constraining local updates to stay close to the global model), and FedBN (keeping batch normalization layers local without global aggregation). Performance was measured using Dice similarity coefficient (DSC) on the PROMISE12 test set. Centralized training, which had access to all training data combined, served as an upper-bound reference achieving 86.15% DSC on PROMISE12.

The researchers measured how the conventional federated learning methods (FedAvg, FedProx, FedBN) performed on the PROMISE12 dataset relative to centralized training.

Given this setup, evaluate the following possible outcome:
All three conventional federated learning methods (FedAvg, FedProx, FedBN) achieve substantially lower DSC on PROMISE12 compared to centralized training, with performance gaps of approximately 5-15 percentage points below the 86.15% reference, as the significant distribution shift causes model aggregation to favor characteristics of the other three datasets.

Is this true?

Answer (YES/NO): NO